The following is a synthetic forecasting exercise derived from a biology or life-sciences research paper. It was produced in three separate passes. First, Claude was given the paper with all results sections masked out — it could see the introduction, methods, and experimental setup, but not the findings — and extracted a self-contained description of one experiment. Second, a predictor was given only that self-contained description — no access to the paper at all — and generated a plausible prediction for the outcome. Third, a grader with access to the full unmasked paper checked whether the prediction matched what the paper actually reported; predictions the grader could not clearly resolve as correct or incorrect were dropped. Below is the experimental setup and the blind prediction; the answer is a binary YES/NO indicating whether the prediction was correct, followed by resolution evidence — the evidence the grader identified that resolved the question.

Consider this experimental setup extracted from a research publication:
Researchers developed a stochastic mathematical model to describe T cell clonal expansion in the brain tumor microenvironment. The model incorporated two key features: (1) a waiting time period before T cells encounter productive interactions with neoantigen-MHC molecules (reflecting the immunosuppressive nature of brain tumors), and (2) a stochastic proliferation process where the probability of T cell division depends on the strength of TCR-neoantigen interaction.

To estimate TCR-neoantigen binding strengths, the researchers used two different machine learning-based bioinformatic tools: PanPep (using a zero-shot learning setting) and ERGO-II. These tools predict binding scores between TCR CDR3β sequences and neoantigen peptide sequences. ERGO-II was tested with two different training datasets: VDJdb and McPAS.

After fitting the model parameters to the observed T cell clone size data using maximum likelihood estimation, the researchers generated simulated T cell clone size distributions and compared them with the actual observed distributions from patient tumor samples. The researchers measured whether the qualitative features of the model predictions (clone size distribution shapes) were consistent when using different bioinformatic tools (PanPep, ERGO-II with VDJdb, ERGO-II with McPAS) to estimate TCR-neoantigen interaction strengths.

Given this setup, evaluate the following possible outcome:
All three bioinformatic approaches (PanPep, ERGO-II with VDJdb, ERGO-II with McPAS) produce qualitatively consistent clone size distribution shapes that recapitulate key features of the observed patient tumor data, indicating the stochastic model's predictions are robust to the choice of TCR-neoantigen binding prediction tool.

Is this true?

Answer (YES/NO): YES